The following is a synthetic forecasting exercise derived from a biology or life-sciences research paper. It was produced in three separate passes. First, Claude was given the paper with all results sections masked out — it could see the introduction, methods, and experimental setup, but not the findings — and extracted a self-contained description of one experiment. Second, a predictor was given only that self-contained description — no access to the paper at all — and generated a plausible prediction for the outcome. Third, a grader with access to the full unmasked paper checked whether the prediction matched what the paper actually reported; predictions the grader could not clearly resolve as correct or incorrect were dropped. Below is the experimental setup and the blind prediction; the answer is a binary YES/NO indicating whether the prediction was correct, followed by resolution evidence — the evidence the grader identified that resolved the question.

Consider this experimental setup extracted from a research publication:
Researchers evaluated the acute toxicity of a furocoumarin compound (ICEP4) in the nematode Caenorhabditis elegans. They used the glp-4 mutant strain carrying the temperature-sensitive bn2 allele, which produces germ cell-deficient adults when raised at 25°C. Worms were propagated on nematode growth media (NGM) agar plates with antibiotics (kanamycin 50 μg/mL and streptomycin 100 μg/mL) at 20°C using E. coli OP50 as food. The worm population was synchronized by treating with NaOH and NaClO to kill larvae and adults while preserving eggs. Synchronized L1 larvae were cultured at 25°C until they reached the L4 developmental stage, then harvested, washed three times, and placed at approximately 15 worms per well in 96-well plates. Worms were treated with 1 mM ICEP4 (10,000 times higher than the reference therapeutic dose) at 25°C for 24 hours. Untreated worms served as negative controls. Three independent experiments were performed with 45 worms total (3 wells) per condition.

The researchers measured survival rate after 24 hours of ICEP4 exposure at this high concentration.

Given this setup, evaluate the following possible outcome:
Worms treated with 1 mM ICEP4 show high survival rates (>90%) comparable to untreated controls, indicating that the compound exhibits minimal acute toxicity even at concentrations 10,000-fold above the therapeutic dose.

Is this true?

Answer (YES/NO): NO